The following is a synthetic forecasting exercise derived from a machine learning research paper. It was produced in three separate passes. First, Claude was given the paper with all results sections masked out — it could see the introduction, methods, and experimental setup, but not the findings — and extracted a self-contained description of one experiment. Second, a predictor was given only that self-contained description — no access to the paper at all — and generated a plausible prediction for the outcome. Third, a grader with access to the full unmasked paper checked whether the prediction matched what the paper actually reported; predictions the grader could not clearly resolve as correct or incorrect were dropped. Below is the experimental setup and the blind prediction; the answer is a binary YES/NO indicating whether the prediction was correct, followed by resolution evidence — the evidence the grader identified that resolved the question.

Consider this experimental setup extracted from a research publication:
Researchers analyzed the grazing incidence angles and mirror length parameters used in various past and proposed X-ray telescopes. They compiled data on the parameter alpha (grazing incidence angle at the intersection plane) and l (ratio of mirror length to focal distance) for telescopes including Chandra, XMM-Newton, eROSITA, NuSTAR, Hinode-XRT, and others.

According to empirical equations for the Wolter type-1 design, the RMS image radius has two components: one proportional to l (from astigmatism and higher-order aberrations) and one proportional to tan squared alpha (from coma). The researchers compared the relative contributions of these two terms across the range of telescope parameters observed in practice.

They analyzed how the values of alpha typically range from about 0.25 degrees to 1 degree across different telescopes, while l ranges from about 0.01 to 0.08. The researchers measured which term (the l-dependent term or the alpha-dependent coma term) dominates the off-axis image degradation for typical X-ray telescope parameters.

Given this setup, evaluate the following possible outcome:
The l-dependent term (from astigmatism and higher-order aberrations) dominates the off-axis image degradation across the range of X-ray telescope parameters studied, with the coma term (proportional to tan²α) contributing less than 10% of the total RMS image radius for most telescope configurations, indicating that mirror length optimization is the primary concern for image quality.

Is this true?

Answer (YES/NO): NO